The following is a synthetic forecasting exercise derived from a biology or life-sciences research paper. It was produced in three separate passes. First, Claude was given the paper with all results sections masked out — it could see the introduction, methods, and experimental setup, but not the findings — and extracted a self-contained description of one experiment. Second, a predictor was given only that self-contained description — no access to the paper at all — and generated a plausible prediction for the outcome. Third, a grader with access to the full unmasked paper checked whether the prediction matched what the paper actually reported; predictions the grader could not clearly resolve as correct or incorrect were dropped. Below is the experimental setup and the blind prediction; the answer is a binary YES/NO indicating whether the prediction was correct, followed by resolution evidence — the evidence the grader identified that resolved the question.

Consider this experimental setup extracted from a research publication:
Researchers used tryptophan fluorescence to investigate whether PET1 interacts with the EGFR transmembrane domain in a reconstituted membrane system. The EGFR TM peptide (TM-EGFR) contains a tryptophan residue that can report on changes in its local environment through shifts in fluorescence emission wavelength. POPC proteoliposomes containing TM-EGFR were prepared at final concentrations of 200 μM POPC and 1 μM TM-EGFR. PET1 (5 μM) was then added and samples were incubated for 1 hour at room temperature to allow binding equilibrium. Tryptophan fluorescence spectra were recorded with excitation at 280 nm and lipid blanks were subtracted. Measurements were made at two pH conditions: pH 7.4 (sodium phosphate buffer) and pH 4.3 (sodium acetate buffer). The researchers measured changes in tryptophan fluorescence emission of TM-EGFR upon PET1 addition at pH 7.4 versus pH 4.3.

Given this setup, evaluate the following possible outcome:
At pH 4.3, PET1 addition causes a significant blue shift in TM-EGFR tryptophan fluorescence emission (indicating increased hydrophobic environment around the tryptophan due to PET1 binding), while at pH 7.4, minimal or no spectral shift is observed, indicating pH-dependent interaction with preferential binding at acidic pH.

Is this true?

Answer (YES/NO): NO